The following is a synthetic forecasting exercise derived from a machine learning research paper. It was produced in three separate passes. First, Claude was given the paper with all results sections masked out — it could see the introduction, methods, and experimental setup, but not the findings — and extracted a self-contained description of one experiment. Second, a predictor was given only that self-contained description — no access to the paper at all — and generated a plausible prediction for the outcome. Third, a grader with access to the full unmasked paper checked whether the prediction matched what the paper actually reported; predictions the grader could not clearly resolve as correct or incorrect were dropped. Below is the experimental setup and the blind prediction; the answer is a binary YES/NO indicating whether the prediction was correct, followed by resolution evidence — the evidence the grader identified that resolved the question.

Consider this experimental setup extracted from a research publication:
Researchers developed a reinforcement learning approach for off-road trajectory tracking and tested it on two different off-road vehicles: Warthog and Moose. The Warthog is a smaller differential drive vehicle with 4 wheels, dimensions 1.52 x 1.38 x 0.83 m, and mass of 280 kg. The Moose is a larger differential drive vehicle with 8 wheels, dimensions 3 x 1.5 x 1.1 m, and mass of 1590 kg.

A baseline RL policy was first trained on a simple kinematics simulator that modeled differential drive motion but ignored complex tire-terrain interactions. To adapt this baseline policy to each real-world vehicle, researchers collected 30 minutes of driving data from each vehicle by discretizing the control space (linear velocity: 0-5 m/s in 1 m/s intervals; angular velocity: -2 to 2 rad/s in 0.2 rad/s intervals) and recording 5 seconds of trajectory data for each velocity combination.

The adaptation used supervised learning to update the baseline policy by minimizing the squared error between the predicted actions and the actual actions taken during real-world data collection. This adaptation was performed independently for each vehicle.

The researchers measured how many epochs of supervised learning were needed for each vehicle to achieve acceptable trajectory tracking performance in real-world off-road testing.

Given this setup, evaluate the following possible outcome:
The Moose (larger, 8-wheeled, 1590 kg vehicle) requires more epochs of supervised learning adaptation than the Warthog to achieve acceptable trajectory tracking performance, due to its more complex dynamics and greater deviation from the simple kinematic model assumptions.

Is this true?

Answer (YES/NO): YES